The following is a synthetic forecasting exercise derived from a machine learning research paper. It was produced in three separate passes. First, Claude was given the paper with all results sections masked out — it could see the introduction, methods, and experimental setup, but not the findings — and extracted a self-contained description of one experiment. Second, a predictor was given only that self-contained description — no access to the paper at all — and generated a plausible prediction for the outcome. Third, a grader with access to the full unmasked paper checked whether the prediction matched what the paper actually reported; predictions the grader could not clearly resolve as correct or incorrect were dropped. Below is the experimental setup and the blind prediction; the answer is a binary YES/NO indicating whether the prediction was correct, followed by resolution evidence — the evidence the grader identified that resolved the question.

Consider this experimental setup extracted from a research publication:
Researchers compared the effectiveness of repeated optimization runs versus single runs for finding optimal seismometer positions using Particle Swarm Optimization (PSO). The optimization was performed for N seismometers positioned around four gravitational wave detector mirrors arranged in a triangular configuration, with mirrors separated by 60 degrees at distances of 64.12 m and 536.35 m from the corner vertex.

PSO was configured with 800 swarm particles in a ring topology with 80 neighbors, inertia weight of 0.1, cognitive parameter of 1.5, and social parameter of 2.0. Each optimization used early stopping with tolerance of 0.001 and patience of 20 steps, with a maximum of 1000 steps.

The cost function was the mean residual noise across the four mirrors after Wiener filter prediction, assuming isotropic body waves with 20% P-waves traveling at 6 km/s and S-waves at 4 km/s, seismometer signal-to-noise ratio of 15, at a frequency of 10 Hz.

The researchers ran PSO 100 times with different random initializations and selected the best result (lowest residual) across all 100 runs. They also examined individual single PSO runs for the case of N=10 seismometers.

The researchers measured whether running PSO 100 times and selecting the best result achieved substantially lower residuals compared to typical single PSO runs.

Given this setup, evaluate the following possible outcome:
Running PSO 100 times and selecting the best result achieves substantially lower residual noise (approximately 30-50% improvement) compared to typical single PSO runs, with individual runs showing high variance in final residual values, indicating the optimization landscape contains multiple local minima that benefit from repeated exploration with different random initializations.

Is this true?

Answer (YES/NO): NO